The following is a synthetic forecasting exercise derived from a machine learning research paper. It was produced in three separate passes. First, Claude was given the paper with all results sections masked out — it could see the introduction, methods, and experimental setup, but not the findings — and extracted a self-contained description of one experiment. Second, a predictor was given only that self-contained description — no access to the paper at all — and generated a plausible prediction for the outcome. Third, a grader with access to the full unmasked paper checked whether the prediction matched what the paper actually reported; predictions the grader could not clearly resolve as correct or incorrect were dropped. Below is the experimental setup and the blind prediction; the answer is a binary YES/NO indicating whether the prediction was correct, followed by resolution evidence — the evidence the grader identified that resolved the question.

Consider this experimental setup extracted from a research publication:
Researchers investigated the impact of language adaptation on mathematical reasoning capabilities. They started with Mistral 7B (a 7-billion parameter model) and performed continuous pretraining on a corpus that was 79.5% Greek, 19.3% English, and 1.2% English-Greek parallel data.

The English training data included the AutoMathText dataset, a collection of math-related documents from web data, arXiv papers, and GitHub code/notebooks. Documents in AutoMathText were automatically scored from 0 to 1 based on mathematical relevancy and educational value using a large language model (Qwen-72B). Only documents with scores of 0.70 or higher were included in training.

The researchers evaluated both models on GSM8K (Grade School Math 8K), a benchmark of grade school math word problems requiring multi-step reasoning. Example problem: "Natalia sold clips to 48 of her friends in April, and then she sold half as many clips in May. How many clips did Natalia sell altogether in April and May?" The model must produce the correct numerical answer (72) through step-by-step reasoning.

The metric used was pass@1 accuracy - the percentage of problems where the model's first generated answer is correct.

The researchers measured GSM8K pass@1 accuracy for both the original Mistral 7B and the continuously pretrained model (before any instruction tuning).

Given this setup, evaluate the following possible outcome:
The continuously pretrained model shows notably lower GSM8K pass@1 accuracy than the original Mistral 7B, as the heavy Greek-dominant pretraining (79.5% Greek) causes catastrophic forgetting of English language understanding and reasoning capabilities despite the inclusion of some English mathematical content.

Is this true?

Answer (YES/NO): YES